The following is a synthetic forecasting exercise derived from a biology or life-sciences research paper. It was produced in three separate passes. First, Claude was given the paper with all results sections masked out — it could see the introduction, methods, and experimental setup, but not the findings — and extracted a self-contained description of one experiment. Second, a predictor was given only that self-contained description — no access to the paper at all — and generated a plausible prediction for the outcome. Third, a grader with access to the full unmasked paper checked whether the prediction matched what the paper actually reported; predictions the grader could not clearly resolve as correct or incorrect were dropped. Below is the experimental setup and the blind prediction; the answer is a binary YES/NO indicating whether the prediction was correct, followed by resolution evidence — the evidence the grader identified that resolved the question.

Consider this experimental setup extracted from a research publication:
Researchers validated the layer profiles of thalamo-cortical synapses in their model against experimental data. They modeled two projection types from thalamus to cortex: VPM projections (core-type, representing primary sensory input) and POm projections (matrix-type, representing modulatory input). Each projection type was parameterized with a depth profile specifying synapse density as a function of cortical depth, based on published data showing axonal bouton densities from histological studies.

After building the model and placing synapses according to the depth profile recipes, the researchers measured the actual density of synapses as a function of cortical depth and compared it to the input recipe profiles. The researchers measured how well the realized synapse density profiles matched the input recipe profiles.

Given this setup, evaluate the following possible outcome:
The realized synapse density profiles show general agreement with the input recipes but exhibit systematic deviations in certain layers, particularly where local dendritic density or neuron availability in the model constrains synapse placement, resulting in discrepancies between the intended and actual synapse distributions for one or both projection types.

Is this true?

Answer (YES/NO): NO